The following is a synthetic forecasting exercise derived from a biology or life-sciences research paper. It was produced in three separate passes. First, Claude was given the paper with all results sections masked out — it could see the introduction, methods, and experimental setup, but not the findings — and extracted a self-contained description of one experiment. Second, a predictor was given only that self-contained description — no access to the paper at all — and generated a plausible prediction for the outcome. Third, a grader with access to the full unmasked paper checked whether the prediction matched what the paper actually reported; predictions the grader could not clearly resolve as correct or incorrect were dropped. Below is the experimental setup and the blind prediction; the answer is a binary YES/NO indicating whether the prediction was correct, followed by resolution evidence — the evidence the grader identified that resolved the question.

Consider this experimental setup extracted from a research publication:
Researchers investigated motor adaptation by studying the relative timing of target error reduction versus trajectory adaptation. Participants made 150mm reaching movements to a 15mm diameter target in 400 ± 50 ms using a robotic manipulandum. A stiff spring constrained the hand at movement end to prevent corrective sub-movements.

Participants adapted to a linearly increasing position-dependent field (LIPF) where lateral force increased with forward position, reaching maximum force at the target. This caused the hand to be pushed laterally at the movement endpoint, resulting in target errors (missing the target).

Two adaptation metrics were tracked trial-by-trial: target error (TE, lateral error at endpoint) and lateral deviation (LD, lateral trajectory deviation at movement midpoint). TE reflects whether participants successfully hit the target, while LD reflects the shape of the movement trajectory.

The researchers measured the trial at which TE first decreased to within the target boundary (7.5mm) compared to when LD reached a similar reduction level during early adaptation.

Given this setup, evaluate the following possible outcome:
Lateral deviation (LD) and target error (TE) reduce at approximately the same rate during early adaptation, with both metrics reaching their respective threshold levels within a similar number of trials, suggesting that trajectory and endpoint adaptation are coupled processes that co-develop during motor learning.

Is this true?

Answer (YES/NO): NO